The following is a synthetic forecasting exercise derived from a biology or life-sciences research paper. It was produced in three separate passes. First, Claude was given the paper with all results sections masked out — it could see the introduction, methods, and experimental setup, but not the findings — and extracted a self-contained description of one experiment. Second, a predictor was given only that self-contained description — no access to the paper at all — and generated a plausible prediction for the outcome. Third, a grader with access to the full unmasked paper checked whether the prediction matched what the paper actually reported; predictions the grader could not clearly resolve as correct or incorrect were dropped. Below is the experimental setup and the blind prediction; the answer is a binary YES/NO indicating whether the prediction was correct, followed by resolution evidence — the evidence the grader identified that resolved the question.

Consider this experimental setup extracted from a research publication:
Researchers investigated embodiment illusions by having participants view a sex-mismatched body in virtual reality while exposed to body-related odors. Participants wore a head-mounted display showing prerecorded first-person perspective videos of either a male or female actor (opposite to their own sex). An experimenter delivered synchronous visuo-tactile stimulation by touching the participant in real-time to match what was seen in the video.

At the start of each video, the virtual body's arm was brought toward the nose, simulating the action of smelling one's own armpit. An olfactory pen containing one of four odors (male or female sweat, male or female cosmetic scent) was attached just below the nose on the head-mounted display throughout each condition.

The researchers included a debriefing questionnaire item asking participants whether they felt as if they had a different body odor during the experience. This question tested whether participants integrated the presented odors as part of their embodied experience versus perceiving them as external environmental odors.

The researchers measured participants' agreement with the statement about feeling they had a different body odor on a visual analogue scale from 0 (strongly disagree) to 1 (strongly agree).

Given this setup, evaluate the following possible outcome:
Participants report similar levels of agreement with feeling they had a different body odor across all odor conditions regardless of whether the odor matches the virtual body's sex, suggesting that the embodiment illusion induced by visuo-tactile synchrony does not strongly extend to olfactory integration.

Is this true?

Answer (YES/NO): YES